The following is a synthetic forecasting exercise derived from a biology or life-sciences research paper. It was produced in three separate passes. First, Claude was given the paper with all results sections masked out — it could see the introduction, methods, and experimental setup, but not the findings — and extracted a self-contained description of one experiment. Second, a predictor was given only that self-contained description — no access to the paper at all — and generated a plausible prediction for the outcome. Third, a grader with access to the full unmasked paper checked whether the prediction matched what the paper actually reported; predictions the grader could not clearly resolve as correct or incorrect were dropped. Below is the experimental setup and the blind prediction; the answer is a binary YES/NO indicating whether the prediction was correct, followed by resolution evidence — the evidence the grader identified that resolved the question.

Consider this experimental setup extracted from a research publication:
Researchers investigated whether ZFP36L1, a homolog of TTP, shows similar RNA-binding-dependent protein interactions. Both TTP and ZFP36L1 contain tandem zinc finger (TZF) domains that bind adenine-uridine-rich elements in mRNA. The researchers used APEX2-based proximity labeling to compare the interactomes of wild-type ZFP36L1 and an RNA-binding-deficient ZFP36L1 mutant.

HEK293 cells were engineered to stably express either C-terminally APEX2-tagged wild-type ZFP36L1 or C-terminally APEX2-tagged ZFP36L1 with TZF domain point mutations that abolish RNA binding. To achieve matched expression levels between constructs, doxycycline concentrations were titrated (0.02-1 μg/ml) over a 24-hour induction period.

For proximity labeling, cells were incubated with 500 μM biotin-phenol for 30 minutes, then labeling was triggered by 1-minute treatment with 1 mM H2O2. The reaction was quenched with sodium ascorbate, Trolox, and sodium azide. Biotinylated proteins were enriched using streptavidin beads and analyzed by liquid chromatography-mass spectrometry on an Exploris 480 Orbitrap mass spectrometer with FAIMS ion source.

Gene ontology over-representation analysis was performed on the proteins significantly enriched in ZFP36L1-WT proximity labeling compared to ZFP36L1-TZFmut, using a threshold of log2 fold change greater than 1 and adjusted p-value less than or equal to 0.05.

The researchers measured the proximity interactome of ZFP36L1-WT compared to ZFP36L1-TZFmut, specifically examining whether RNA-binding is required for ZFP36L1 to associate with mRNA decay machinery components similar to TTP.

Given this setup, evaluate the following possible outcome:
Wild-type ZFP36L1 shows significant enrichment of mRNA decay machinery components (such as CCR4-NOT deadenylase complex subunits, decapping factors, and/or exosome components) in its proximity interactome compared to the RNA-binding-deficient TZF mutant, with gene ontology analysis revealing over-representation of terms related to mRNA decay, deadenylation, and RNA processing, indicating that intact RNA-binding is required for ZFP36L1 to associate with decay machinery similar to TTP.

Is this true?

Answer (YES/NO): YES